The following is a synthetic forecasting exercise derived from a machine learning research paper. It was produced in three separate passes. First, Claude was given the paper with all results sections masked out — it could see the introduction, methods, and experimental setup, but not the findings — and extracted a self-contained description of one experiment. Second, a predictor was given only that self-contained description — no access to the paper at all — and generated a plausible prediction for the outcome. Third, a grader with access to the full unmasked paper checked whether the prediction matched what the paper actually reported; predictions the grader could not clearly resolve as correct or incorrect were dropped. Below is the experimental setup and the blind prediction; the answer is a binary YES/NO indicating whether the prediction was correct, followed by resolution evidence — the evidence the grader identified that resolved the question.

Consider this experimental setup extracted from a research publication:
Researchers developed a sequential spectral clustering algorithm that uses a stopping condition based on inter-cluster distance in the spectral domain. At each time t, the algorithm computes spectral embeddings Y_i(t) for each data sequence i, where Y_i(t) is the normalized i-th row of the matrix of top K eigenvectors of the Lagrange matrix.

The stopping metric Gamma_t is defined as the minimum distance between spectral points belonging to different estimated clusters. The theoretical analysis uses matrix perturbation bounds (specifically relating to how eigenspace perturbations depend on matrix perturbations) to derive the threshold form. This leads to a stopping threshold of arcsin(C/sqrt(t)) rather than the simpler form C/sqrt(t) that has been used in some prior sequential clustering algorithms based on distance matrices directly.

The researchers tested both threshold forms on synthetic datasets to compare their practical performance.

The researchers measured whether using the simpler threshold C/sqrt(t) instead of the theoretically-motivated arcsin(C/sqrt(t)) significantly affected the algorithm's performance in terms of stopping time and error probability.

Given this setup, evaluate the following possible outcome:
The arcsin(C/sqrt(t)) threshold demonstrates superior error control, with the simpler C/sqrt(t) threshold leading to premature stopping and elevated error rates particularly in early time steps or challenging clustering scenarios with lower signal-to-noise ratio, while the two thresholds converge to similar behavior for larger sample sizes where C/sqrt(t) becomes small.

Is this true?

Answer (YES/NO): NO